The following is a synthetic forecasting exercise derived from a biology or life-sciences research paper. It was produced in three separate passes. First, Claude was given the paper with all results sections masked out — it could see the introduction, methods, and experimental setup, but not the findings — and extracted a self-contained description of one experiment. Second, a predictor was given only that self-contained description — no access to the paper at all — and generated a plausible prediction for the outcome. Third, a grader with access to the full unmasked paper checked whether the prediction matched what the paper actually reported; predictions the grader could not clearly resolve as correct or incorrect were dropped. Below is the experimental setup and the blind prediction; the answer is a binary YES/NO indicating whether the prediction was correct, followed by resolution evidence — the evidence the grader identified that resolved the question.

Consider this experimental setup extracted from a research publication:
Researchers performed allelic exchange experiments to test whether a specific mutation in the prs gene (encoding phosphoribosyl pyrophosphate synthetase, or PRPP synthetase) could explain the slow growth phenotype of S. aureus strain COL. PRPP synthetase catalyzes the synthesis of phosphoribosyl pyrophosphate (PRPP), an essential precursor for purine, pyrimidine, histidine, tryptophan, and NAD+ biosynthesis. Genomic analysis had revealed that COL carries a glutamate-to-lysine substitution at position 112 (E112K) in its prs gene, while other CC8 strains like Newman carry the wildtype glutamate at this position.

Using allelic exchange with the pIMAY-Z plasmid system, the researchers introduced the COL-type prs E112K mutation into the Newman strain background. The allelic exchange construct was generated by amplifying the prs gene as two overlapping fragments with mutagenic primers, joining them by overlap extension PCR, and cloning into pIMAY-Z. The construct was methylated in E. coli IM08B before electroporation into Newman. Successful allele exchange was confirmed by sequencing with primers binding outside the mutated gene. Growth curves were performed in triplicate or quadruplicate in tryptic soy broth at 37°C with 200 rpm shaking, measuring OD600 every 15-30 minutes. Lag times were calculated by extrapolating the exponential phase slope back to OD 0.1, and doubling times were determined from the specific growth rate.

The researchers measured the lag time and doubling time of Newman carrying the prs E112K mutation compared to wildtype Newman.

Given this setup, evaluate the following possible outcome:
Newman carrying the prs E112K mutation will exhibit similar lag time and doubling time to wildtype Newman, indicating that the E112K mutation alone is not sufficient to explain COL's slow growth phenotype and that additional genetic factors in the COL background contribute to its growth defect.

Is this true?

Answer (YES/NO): NO